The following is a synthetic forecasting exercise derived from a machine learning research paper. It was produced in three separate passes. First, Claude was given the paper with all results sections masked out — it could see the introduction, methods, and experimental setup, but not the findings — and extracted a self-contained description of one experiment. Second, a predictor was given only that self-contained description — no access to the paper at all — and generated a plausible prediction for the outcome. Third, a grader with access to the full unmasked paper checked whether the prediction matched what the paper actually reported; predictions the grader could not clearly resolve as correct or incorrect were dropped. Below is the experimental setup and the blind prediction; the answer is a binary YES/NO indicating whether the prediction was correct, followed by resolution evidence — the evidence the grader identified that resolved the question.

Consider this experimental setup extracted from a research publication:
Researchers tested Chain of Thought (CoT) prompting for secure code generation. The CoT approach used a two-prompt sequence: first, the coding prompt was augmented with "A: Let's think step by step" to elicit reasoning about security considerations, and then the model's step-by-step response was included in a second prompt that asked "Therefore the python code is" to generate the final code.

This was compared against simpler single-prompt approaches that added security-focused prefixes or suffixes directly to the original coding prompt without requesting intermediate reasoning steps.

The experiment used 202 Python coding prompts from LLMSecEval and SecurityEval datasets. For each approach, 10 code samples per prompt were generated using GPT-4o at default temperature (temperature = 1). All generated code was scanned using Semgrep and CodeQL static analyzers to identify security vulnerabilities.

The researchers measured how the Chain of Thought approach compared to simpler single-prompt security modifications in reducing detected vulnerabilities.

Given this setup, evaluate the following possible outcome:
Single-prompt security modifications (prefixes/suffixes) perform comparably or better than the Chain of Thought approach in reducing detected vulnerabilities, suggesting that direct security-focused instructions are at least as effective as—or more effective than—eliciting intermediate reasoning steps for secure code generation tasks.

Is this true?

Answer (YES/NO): YES